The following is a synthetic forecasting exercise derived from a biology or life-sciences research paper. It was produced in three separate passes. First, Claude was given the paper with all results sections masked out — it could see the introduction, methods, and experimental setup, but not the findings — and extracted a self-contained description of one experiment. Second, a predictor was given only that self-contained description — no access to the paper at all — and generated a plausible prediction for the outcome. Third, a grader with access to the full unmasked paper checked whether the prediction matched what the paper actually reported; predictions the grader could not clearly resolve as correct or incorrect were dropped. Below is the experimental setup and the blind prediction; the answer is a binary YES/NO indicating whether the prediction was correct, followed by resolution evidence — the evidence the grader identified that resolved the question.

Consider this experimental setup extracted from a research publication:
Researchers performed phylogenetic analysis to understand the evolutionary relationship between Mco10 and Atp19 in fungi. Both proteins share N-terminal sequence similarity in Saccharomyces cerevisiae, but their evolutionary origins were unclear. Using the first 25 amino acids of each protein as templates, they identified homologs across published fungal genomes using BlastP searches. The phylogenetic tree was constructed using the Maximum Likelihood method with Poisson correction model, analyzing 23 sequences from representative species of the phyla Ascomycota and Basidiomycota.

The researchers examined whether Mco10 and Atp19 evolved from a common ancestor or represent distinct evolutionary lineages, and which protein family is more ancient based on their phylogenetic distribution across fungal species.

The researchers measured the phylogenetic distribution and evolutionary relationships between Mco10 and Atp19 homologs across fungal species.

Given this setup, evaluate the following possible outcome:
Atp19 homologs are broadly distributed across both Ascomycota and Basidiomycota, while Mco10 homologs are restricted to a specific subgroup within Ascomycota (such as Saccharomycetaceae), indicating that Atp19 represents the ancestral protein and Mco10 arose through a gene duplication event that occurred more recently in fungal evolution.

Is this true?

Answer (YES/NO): NO